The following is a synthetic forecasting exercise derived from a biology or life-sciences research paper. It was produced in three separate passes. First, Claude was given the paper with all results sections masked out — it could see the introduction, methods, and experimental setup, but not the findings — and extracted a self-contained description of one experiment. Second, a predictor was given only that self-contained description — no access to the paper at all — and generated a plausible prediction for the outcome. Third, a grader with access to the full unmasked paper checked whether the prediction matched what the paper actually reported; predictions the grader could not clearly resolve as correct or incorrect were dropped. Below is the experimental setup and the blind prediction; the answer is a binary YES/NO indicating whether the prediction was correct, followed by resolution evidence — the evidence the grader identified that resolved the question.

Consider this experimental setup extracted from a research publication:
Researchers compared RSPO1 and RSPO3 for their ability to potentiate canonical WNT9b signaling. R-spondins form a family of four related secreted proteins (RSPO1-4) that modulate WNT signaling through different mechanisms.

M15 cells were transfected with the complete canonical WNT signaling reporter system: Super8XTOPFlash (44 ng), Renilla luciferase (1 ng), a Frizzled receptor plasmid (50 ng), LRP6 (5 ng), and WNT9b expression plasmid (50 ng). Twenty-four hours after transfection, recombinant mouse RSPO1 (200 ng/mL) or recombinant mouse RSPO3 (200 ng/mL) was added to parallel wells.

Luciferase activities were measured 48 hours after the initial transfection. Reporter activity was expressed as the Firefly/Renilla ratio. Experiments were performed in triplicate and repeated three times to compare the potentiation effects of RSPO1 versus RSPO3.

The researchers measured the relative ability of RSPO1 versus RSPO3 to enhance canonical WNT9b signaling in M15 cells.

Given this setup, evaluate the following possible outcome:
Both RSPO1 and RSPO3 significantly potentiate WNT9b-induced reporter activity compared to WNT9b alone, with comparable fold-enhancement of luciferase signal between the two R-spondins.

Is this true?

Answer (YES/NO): YES